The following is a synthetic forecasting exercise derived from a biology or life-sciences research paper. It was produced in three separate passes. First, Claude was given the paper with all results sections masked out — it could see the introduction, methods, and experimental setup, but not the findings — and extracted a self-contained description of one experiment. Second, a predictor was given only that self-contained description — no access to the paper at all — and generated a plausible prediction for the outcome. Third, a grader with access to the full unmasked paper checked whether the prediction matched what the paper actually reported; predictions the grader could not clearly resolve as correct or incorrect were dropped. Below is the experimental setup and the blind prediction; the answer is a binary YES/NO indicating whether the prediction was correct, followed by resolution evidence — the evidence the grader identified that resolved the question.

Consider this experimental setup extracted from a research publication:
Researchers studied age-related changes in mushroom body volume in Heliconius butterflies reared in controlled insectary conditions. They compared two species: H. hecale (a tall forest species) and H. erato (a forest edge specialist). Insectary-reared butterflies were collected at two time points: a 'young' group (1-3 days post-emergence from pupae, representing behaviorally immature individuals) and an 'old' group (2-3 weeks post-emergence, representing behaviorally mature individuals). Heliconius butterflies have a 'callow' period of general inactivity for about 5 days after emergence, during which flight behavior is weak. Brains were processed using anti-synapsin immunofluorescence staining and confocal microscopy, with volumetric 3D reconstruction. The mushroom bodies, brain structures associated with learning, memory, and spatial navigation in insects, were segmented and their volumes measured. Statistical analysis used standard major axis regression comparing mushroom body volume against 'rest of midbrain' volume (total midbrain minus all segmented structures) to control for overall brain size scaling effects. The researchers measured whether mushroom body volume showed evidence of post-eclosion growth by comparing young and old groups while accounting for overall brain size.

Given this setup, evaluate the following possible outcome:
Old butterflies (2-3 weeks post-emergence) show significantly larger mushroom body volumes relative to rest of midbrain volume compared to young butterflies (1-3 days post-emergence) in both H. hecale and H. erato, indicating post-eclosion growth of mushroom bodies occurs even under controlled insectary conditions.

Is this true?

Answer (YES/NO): YES